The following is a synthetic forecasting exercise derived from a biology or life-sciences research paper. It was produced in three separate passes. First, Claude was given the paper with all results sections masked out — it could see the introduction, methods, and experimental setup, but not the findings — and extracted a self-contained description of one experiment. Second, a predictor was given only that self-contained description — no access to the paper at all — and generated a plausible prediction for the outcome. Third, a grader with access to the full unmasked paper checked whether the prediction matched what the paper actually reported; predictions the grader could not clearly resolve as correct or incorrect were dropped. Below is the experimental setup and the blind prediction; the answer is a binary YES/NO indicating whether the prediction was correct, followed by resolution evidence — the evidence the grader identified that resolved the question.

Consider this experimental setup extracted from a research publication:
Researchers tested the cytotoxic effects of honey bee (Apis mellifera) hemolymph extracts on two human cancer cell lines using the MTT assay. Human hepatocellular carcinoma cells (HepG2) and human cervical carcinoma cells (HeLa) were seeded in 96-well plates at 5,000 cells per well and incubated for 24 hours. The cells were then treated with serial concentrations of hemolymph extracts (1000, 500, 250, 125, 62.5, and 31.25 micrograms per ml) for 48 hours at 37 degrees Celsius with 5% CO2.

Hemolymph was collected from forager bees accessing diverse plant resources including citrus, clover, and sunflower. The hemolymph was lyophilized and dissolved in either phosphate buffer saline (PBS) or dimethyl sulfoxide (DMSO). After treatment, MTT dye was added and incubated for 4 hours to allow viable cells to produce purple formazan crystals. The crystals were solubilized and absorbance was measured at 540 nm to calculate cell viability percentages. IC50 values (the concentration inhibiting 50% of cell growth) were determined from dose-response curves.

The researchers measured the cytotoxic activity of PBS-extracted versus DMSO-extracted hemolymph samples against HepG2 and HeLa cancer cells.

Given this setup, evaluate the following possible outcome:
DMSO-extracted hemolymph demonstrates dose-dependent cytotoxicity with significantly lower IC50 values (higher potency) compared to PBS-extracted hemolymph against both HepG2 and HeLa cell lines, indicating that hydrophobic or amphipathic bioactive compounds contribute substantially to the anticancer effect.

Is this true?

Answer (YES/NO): YES